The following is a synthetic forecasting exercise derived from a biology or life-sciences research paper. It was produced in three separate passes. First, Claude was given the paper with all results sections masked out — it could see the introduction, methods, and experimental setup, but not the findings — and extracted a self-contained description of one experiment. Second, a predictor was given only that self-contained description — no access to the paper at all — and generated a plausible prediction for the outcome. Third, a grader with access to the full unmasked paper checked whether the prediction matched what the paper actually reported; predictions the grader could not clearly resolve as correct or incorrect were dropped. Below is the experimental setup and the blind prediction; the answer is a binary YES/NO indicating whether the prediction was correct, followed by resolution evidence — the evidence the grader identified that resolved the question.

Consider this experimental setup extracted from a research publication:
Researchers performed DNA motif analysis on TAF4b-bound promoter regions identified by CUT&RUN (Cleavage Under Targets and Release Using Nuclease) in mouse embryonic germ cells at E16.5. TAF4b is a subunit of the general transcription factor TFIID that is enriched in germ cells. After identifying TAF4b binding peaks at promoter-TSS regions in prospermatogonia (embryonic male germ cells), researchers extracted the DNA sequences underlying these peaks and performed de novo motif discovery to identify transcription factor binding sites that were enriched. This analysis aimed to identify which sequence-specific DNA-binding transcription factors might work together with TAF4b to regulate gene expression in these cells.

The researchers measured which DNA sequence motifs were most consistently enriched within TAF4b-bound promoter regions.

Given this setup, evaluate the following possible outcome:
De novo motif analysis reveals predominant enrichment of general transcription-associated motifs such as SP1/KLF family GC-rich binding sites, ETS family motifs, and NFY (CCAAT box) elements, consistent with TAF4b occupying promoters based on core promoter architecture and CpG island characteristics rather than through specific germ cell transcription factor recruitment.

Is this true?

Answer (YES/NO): YES